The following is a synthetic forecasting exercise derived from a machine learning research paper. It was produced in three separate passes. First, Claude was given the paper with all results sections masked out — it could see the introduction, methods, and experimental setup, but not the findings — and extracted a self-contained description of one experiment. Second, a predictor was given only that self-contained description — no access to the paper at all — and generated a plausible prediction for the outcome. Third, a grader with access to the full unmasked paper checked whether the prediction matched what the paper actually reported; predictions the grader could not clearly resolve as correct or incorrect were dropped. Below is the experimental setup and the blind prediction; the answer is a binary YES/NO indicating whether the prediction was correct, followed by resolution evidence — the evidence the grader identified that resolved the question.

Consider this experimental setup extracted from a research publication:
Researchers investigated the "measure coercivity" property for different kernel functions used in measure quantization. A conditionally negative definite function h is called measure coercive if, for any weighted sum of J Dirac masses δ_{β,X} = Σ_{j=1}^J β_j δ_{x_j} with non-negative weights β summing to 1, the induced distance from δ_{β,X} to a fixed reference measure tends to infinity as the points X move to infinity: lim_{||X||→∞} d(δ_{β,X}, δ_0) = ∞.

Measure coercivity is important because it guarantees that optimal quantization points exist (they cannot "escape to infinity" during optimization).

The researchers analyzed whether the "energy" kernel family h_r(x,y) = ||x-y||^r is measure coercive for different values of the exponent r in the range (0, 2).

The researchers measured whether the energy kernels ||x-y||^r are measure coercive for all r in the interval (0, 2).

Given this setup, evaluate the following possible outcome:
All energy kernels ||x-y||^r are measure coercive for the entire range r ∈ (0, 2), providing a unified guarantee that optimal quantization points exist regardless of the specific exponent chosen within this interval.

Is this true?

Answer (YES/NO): YES